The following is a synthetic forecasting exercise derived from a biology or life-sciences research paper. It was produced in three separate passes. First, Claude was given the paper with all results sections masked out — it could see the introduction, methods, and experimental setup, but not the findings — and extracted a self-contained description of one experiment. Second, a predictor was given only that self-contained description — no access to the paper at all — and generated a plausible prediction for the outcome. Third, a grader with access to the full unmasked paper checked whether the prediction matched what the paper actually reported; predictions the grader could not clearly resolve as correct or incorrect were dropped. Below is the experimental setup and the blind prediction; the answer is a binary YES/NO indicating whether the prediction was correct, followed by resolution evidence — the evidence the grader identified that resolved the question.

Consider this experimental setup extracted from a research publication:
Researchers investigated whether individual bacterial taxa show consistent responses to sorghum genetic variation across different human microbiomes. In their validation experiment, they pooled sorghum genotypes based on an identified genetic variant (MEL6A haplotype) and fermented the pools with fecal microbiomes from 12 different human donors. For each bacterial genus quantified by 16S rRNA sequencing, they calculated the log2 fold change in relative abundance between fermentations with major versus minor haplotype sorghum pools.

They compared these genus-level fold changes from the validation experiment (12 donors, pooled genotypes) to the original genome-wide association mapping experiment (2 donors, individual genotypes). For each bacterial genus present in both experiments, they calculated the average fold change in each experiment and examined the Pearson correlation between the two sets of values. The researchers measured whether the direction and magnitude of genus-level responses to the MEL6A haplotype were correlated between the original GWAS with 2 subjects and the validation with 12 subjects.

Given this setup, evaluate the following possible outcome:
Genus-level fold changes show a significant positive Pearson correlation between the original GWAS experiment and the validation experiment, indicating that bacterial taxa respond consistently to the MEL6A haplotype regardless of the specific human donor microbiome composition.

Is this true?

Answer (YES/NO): YES